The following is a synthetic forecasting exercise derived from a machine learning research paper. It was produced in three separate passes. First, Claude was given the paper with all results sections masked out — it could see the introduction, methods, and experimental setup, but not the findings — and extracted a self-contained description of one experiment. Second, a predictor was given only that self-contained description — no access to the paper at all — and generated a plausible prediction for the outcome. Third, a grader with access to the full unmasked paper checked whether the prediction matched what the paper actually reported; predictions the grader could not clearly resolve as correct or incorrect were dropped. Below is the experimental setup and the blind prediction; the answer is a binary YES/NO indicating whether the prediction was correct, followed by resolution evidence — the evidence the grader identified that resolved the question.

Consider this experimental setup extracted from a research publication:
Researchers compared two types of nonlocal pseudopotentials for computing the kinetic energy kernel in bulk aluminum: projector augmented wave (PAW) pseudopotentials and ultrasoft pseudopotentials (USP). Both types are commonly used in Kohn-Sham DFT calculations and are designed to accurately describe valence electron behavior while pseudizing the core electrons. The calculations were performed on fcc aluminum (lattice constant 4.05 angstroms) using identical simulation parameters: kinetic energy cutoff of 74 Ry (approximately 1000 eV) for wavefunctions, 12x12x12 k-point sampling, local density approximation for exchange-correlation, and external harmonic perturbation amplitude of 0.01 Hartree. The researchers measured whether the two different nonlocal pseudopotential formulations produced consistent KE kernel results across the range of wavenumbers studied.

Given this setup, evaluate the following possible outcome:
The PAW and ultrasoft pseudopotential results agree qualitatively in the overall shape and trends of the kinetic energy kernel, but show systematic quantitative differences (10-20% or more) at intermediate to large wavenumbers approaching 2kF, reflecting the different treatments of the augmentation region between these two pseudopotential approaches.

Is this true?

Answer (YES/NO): NO